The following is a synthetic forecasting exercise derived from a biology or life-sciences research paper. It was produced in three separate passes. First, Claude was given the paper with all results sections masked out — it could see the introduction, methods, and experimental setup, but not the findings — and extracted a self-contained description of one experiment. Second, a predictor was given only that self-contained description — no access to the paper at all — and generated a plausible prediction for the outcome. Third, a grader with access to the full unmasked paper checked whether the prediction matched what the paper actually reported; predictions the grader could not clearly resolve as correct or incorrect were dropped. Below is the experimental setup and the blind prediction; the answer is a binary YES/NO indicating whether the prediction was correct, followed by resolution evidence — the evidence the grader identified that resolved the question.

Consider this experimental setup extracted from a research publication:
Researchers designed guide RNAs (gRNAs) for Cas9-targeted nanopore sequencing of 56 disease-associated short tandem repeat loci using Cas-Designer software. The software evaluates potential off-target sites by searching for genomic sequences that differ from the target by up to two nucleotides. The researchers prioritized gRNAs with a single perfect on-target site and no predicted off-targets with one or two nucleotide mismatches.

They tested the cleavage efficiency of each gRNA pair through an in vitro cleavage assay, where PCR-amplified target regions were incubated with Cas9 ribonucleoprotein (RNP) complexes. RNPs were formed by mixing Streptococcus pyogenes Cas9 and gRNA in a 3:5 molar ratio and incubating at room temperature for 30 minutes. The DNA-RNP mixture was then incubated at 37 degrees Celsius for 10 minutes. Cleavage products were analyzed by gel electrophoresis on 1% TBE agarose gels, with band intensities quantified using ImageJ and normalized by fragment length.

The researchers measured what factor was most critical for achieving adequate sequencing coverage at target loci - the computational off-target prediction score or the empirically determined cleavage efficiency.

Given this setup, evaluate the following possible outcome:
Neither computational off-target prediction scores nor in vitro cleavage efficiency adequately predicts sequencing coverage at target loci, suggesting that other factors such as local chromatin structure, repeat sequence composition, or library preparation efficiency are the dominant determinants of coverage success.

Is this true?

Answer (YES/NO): NO